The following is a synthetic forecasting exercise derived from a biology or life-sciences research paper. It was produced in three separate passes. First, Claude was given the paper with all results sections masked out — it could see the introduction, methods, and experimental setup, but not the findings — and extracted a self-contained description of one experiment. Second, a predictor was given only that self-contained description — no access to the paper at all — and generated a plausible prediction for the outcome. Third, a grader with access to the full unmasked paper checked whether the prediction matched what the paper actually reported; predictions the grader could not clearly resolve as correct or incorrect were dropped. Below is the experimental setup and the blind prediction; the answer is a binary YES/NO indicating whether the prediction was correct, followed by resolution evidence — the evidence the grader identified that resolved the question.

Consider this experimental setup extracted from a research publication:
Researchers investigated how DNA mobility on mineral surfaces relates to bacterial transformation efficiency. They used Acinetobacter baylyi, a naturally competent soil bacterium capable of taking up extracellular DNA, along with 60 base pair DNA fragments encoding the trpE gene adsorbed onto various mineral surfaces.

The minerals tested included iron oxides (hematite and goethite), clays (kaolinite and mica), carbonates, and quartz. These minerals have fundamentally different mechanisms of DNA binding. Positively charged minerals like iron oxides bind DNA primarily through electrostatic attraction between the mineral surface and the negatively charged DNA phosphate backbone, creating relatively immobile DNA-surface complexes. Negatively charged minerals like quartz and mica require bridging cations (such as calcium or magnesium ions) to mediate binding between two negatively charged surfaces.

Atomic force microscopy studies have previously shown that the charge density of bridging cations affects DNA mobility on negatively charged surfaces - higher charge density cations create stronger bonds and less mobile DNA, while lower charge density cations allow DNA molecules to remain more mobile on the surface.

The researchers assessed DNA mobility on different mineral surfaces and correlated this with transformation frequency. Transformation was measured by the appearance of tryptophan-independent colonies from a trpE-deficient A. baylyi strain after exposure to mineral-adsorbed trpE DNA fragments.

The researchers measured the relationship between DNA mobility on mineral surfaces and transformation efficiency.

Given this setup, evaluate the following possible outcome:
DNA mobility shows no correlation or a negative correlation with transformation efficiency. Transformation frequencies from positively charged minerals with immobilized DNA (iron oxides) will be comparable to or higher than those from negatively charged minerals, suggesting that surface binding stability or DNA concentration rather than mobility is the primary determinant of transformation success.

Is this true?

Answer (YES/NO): NO